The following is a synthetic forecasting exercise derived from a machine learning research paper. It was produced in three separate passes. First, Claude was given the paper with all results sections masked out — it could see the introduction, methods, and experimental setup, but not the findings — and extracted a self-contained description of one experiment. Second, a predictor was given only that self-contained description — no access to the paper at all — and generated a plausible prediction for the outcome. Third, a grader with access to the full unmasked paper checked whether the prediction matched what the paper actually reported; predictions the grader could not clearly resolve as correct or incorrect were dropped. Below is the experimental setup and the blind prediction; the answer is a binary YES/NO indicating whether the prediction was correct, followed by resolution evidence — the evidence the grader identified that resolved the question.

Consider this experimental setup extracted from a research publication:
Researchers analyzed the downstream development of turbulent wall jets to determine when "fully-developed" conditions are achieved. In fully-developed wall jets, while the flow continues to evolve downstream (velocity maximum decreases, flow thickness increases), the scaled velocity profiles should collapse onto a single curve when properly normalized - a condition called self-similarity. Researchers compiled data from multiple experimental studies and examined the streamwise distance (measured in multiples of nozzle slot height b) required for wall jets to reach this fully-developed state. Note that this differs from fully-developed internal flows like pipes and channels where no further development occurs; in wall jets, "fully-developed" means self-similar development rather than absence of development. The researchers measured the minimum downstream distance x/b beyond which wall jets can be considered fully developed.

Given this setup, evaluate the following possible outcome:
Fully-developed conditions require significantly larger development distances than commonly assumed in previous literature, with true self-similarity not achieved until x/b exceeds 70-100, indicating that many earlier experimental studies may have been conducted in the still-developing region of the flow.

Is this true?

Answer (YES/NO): NO